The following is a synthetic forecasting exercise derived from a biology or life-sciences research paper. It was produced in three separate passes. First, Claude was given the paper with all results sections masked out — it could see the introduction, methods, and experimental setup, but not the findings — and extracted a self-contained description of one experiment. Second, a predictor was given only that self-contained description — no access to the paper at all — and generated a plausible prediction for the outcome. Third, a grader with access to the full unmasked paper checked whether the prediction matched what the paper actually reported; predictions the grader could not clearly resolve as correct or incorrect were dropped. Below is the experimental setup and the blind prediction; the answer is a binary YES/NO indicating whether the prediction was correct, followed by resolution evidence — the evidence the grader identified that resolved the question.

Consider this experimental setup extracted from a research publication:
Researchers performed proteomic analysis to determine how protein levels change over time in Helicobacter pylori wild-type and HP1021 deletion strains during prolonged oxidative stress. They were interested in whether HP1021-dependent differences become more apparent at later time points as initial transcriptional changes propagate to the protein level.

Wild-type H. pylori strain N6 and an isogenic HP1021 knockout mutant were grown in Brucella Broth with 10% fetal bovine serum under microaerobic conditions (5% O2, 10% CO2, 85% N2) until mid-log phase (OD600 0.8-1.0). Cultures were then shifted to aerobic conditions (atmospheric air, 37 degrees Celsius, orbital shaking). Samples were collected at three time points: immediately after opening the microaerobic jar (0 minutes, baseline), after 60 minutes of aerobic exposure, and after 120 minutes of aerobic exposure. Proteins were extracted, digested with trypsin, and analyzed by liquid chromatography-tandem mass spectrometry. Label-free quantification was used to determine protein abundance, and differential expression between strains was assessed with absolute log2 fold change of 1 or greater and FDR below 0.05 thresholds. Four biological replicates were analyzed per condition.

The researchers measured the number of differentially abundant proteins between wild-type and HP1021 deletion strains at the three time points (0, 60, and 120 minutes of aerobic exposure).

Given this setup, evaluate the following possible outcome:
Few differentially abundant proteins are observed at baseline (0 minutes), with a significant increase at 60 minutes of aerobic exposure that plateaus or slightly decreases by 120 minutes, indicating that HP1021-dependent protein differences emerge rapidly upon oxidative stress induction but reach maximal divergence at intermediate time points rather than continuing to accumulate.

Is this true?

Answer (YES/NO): NO